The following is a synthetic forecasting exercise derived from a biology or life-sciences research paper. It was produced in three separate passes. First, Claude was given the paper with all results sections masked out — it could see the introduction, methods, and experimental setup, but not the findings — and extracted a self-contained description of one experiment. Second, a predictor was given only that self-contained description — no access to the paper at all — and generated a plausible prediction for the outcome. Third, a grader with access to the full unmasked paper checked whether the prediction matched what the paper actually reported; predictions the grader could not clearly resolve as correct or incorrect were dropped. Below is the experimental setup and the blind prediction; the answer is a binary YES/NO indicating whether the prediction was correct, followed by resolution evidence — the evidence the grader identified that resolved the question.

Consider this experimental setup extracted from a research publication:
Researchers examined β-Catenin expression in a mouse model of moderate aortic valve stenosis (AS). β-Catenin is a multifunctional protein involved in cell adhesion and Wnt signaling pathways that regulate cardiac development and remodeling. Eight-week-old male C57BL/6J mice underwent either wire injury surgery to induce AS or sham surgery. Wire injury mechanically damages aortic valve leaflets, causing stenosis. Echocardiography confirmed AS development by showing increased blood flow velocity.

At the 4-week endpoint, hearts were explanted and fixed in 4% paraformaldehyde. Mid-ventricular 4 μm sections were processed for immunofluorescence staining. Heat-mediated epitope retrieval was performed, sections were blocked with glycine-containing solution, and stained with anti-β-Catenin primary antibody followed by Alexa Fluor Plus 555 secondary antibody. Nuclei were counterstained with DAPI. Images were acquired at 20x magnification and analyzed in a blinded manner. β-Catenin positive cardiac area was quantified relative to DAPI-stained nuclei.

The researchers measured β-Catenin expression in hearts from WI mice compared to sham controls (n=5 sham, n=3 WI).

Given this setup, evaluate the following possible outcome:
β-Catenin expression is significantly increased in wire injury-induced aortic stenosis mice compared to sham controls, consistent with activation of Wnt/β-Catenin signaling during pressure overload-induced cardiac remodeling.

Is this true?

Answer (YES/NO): NO